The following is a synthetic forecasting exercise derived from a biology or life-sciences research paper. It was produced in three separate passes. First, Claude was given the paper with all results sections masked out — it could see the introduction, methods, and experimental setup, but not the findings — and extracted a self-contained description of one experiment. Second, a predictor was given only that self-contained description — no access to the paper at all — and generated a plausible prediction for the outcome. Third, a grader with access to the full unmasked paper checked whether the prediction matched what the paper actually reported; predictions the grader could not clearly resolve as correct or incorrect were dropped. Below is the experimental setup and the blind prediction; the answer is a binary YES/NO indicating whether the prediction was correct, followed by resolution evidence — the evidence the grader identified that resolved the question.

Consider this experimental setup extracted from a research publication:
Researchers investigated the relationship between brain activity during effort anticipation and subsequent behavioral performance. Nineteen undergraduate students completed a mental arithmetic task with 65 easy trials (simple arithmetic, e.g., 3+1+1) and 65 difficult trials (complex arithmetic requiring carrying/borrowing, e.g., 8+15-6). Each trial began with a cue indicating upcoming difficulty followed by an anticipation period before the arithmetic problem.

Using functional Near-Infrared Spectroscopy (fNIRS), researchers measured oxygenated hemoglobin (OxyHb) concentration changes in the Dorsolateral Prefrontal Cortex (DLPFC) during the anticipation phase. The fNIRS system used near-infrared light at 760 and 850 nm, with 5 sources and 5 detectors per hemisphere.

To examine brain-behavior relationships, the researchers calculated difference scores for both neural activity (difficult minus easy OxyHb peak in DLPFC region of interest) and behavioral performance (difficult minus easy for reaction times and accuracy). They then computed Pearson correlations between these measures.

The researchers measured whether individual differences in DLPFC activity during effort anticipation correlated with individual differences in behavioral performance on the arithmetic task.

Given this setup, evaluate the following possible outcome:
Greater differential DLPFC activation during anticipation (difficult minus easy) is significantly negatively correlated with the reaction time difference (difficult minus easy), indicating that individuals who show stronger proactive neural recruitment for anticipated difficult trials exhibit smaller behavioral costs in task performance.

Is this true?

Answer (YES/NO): NO